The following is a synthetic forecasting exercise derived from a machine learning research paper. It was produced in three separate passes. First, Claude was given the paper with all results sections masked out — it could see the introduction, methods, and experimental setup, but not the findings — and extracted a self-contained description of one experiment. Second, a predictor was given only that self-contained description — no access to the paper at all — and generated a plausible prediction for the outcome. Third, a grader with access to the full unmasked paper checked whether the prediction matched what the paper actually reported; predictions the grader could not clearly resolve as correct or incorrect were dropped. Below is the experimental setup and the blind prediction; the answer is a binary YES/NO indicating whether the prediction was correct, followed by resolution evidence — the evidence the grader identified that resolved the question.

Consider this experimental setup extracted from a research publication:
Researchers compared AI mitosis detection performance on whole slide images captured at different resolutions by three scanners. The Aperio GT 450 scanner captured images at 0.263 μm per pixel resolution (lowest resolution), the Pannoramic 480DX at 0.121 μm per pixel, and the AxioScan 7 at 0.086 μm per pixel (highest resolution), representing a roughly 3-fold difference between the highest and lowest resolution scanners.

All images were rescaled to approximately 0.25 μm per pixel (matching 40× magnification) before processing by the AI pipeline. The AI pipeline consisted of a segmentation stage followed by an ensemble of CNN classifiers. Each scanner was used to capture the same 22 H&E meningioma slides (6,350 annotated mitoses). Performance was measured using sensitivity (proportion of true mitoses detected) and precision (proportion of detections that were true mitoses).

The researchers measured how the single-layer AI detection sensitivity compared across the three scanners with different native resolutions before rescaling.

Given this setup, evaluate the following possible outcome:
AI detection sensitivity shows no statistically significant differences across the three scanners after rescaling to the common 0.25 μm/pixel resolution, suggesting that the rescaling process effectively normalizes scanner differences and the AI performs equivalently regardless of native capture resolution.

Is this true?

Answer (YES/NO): NO